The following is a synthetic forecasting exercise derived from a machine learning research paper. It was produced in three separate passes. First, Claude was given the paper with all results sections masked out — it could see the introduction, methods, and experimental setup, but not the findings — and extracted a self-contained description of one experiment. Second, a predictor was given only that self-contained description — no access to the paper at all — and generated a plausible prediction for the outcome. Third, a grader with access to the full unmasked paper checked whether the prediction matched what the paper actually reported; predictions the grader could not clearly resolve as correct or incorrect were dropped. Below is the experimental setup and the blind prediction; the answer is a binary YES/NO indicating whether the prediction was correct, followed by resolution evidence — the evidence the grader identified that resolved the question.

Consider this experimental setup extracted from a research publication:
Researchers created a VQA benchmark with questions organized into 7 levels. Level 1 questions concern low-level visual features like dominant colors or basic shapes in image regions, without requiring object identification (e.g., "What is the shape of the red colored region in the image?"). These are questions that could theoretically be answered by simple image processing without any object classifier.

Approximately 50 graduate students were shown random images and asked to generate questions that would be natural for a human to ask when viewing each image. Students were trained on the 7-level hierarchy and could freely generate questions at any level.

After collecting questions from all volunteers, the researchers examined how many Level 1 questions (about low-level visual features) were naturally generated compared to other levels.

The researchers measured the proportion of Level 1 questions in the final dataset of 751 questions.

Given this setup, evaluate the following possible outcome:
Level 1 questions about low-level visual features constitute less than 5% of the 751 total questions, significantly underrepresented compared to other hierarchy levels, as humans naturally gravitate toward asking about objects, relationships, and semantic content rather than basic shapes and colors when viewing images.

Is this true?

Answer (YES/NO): YES